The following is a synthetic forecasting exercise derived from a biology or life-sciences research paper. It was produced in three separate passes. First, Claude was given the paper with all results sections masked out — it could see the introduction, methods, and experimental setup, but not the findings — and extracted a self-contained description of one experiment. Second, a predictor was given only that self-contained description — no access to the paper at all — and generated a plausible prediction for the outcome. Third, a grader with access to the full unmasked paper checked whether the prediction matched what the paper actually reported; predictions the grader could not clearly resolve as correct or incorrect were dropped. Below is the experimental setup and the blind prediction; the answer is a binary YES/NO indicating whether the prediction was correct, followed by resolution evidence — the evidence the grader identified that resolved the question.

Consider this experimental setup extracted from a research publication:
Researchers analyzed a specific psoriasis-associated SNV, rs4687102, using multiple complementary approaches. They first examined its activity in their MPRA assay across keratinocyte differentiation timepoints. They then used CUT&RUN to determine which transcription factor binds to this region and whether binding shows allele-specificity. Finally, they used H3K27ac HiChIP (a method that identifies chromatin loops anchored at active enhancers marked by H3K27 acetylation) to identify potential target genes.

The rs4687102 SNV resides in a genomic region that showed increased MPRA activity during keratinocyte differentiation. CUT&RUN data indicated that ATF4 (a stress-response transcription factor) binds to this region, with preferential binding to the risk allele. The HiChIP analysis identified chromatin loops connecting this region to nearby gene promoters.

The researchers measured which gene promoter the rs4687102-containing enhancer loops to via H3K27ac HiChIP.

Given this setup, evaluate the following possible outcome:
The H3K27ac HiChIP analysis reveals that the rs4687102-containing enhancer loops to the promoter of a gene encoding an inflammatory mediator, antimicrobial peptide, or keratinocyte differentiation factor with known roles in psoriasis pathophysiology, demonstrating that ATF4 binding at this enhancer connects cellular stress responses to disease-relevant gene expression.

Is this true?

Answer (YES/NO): NO